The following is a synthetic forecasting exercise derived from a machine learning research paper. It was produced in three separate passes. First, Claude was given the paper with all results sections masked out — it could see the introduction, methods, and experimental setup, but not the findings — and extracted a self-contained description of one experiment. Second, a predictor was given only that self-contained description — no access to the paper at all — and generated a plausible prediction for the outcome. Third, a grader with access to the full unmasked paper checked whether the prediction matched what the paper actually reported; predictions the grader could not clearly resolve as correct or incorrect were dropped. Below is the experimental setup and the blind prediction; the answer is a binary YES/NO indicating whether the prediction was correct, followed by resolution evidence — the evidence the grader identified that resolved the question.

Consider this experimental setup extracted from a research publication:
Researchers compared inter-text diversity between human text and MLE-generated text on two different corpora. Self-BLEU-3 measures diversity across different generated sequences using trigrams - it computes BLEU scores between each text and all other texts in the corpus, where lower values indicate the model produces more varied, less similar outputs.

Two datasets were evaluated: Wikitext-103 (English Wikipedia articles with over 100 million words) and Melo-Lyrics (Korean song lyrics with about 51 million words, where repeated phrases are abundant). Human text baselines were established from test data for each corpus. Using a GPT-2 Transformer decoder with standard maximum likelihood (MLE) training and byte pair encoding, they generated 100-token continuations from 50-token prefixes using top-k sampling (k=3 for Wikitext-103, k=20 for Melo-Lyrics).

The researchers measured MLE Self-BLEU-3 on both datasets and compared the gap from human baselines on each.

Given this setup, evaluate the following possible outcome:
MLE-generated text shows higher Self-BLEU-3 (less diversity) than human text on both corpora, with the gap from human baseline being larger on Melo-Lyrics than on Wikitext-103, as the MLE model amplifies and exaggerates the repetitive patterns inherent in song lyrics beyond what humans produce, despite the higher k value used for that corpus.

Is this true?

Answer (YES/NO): NO